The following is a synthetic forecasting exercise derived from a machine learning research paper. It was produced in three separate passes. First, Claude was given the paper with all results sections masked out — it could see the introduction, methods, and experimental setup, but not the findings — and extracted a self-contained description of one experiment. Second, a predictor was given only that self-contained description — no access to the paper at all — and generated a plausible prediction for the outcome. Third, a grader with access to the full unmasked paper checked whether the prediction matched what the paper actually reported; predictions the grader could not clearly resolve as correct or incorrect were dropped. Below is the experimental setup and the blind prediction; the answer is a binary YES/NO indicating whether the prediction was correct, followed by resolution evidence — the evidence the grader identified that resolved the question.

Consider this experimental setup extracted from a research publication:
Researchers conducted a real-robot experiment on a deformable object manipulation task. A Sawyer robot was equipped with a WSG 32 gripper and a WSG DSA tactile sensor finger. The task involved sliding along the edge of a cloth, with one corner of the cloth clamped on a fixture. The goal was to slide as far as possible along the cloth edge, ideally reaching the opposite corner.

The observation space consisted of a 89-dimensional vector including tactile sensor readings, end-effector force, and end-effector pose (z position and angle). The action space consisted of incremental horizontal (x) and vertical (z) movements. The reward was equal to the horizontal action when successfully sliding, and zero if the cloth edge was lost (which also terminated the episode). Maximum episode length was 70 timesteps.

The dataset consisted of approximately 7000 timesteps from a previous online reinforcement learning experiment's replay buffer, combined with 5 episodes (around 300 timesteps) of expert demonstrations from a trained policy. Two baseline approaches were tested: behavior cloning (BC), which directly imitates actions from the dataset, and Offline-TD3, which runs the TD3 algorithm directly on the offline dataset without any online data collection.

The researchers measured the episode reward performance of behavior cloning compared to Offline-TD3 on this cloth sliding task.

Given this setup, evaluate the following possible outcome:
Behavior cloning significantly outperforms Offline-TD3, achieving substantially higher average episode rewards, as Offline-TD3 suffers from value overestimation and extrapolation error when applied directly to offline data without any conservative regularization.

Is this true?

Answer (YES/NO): YES